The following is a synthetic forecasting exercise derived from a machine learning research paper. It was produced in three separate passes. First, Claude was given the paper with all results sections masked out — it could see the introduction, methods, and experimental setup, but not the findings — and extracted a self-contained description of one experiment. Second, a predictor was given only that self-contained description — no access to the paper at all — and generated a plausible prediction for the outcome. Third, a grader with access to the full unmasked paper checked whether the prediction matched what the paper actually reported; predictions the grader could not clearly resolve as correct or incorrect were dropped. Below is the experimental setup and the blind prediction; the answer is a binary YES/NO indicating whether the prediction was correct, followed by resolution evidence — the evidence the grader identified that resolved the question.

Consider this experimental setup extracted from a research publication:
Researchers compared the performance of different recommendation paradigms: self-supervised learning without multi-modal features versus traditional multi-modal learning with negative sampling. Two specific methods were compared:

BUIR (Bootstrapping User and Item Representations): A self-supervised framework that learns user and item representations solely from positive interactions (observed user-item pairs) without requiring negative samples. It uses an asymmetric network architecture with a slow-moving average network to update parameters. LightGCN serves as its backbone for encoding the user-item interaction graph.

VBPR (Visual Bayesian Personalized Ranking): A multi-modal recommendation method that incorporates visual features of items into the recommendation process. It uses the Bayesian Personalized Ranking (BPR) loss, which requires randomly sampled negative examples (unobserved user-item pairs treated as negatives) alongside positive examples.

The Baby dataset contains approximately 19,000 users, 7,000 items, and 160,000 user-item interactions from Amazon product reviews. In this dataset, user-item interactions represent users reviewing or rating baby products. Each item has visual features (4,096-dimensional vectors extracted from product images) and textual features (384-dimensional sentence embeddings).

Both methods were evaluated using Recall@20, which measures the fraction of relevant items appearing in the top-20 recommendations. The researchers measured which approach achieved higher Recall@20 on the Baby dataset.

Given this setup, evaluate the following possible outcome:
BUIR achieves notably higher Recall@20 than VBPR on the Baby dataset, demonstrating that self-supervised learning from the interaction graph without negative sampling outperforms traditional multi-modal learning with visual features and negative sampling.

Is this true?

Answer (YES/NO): YES